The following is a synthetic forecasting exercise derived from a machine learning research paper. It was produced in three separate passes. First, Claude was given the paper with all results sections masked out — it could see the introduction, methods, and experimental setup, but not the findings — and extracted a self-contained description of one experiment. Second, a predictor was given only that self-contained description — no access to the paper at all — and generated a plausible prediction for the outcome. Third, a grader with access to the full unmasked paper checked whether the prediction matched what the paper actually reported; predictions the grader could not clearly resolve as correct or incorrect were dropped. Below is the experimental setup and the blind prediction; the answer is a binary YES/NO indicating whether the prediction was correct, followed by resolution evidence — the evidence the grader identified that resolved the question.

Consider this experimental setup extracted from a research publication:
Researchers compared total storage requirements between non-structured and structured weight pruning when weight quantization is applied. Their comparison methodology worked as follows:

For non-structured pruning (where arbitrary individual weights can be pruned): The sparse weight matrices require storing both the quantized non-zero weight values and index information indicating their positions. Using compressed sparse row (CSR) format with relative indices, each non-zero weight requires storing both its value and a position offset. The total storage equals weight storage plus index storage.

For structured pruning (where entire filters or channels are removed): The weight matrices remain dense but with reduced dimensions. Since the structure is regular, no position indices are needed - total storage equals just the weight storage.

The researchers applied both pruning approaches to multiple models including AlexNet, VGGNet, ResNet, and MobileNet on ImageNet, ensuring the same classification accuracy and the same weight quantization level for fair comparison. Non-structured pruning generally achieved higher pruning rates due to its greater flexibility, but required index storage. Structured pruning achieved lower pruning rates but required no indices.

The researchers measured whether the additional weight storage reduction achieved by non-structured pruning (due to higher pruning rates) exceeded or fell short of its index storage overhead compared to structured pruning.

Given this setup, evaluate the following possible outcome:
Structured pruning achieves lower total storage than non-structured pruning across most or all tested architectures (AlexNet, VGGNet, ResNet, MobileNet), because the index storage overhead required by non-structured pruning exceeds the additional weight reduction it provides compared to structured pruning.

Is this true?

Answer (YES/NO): YES